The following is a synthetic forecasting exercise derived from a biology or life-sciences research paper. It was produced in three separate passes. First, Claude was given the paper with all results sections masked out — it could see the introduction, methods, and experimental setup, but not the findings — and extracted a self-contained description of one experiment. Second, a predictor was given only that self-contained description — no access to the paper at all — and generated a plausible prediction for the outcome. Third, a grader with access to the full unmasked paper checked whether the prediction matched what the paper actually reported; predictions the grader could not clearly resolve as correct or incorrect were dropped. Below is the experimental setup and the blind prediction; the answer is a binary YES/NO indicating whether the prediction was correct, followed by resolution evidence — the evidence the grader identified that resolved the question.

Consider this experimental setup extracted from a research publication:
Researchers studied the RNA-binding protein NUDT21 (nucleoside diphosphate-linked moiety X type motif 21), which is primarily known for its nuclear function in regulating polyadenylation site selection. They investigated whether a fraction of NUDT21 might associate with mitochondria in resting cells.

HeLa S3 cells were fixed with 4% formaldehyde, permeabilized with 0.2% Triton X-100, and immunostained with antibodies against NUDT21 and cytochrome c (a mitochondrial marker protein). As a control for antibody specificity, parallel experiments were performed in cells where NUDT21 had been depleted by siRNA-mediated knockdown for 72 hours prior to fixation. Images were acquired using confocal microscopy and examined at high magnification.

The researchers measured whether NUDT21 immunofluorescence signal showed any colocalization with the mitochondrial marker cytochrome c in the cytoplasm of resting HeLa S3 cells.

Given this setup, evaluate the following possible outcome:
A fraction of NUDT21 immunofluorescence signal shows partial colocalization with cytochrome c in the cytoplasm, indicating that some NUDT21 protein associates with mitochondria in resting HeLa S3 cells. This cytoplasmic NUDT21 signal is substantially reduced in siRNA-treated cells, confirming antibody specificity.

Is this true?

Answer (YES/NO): YES